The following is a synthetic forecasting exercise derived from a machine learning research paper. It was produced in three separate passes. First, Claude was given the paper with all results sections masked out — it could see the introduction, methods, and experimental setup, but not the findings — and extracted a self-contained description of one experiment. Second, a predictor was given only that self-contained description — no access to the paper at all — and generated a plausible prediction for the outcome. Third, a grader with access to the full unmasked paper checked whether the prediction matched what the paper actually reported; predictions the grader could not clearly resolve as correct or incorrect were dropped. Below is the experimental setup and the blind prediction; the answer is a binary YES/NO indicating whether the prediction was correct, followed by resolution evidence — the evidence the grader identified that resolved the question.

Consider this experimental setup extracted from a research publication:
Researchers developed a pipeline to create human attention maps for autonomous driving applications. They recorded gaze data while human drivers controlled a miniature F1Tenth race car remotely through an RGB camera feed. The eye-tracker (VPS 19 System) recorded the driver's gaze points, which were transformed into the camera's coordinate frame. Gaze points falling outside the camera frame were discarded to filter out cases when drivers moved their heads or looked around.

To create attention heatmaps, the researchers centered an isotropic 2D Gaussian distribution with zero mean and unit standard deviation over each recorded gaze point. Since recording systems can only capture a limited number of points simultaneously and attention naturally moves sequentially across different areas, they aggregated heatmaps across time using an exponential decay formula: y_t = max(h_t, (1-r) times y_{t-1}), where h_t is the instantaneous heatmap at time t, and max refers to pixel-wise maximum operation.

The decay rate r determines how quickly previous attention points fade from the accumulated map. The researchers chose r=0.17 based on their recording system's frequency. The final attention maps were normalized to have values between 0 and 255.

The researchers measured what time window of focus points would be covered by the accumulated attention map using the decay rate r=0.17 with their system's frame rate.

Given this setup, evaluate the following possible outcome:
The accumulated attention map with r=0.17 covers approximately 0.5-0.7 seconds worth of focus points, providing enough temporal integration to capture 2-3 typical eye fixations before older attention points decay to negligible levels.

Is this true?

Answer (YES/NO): NO